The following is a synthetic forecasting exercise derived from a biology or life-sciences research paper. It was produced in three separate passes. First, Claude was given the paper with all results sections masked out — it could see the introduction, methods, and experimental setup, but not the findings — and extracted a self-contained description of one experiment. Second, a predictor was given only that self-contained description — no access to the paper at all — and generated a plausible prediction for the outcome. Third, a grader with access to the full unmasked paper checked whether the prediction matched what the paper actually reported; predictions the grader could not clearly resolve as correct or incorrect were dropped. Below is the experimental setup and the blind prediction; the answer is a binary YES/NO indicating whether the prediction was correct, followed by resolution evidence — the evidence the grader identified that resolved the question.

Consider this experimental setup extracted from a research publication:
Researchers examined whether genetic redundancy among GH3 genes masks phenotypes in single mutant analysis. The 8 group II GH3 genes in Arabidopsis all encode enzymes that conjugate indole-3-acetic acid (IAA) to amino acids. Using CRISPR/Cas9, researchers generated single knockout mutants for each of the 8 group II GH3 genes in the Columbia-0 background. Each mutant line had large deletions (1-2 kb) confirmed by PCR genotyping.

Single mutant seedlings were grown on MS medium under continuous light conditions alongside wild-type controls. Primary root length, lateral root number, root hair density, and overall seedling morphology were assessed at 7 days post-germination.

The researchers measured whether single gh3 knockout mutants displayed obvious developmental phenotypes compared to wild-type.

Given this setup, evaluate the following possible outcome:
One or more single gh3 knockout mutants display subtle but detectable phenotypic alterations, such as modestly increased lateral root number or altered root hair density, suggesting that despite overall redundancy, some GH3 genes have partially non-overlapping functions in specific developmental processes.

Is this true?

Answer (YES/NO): NO